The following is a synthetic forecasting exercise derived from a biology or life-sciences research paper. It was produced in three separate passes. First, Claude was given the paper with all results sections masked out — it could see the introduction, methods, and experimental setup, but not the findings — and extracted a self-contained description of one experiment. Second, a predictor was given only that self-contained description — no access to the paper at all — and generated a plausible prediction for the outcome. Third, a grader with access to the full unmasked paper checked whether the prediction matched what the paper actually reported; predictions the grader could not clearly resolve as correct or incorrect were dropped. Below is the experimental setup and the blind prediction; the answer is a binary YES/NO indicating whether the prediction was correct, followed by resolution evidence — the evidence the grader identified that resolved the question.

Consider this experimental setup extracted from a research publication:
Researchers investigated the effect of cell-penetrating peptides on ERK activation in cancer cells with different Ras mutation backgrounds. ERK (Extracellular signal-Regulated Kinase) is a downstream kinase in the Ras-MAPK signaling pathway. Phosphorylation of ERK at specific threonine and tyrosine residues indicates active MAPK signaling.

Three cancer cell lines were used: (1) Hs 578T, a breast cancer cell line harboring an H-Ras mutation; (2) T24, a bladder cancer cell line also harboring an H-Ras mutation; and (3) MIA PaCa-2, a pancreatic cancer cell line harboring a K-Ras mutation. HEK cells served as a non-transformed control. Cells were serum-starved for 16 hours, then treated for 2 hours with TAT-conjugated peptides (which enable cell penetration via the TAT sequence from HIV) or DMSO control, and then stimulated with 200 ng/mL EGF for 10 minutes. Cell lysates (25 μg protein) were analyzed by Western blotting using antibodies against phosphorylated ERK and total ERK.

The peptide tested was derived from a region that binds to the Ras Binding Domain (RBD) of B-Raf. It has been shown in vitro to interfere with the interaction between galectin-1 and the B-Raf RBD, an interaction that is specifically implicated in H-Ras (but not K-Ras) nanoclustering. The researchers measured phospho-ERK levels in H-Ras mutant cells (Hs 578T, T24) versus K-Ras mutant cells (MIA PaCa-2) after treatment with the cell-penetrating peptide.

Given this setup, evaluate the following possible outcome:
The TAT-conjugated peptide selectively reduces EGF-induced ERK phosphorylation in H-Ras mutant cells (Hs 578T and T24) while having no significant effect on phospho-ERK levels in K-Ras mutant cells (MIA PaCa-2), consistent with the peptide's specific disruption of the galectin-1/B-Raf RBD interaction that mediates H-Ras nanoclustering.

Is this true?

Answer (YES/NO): YES